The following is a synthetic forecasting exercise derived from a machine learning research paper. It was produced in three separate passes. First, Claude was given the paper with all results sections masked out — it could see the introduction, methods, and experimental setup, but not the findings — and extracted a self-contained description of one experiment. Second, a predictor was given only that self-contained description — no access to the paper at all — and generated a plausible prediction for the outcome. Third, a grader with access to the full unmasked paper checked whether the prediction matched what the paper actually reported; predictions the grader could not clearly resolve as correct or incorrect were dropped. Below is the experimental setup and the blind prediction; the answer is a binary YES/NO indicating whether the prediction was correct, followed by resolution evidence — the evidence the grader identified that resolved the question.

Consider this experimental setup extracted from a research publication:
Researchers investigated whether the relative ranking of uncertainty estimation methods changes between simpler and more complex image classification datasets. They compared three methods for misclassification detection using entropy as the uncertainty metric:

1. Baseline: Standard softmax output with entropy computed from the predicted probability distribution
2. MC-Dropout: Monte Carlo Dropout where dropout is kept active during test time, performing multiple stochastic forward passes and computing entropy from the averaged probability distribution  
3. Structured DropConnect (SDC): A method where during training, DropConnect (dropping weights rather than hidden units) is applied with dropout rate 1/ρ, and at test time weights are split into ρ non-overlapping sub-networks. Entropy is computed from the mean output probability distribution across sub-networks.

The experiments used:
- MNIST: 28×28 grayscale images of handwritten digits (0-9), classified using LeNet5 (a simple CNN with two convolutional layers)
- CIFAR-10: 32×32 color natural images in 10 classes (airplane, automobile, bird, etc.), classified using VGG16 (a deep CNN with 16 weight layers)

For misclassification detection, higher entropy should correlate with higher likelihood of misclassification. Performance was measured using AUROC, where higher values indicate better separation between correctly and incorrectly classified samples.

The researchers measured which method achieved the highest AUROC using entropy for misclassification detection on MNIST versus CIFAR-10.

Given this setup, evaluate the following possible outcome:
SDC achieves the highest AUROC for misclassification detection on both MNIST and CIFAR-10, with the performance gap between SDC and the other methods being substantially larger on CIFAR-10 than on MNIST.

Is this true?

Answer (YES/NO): NO